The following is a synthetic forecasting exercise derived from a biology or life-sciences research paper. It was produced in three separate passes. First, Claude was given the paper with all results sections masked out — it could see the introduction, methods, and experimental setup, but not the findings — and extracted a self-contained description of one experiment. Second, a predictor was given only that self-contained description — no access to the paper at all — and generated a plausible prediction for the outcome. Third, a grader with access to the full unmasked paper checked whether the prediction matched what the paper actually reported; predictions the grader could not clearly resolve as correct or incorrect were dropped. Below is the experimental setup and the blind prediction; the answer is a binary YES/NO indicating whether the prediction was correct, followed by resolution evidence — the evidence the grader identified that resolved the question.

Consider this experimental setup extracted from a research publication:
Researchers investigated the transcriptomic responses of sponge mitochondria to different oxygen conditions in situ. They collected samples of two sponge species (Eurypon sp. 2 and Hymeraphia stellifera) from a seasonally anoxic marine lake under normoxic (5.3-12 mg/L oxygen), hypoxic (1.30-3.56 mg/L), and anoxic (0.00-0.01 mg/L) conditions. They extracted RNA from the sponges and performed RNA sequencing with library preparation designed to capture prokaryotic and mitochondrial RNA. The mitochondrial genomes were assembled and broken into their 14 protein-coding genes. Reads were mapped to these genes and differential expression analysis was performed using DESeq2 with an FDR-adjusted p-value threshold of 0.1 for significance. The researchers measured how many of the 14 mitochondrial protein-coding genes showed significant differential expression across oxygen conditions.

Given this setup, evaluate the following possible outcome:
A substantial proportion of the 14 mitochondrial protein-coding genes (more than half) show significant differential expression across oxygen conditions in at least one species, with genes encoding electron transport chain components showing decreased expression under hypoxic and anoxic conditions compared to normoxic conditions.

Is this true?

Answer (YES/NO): NO